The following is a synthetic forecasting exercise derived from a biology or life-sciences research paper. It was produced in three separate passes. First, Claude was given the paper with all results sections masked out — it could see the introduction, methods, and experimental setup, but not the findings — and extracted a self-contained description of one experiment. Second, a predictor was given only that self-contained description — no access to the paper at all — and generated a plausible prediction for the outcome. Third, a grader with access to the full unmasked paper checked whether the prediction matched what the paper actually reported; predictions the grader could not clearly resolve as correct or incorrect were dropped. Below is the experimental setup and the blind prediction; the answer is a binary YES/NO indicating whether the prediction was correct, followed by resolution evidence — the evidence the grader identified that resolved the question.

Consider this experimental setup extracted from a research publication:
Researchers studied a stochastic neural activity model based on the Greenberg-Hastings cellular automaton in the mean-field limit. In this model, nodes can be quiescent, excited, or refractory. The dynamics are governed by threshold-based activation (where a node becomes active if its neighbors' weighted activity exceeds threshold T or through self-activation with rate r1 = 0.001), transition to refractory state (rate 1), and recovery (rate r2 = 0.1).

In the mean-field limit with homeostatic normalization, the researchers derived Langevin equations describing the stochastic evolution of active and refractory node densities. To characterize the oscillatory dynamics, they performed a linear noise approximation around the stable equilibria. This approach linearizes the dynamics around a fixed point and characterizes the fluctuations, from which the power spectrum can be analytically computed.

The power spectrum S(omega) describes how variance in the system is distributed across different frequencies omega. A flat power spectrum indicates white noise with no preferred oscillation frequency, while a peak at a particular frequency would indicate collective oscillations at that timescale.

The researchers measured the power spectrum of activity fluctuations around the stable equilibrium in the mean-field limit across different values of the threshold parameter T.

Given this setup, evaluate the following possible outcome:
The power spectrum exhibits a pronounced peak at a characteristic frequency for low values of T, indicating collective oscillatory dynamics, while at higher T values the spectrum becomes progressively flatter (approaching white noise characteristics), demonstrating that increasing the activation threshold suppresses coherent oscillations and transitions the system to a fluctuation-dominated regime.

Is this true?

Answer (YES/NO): NO